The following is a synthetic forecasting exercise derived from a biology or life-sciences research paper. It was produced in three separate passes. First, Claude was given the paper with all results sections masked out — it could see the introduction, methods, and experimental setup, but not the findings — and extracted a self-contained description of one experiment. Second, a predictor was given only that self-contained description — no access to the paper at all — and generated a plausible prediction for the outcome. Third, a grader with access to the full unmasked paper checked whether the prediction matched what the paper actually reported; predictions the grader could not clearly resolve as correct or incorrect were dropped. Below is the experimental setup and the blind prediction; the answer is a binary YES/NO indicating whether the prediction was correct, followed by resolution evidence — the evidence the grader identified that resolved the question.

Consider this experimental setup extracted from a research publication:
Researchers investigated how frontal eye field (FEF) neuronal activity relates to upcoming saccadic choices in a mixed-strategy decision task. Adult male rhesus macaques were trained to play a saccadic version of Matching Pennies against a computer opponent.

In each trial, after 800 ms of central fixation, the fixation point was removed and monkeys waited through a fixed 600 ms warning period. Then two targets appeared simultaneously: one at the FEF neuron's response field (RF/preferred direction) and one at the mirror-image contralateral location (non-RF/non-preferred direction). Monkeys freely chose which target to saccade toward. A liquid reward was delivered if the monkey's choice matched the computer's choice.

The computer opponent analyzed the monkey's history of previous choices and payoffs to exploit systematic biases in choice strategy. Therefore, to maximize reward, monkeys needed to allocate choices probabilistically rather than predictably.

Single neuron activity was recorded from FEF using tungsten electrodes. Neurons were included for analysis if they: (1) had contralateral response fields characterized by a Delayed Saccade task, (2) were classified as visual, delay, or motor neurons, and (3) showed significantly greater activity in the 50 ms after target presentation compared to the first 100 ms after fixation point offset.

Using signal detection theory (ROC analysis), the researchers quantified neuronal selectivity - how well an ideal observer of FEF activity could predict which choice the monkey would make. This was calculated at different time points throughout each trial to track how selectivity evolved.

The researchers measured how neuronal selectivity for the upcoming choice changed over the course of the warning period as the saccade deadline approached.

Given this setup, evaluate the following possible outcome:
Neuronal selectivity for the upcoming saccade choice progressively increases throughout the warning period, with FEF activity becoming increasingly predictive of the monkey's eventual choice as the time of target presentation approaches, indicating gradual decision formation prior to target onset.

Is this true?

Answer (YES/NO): YES